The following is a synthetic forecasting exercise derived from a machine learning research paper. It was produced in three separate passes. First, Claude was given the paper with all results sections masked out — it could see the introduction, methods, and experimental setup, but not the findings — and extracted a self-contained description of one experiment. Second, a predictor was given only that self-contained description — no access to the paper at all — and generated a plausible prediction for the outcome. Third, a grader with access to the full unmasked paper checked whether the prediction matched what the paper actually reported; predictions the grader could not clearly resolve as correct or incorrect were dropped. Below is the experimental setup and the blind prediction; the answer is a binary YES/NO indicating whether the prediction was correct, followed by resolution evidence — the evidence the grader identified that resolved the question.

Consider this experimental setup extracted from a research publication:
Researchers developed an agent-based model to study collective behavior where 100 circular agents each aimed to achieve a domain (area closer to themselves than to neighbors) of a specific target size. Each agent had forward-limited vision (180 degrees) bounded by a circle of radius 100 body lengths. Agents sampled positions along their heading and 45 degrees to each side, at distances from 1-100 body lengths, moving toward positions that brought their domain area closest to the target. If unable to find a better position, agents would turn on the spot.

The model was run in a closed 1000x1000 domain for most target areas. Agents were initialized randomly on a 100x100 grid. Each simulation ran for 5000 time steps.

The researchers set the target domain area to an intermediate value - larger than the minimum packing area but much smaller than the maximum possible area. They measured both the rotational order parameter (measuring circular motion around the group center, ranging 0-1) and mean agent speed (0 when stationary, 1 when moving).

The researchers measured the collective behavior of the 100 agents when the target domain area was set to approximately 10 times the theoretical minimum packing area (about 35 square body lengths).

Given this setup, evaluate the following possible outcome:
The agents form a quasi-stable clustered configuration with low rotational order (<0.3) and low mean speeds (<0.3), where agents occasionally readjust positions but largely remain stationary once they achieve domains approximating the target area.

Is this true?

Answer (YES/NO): NO